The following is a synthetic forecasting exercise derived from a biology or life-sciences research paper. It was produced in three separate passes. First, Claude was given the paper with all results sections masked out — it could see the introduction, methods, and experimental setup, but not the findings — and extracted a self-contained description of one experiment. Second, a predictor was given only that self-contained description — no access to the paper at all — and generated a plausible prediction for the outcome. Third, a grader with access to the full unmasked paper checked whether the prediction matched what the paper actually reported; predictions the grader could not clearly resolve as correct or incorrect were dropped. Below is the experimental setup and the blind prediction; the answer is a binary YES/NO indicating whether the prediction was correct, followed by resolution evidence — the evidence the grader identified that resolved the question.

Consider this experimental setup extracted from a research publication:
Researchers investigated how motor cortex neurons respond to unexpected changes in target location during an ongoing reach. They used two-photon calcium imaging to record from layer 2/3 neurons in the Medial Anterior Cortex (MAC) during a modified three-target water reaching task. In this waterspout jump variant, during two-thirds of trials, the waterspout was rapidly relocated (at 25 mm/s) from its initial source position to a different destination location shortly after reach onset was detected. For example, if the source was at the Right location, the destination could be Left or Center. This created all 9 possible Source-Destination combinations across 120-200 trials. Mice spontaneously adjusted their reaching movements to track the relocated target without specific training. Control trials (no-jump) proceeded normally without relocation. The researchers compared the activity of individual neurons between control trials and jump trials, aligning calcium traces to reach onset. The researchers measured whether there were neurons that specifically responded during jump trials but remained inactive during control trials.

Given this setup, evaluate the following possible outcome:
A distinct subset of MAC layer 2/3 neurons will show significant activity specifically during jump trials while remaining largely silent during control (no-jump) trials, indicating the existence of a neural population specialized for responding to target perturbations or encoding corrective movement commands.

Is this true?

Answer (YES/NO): YES